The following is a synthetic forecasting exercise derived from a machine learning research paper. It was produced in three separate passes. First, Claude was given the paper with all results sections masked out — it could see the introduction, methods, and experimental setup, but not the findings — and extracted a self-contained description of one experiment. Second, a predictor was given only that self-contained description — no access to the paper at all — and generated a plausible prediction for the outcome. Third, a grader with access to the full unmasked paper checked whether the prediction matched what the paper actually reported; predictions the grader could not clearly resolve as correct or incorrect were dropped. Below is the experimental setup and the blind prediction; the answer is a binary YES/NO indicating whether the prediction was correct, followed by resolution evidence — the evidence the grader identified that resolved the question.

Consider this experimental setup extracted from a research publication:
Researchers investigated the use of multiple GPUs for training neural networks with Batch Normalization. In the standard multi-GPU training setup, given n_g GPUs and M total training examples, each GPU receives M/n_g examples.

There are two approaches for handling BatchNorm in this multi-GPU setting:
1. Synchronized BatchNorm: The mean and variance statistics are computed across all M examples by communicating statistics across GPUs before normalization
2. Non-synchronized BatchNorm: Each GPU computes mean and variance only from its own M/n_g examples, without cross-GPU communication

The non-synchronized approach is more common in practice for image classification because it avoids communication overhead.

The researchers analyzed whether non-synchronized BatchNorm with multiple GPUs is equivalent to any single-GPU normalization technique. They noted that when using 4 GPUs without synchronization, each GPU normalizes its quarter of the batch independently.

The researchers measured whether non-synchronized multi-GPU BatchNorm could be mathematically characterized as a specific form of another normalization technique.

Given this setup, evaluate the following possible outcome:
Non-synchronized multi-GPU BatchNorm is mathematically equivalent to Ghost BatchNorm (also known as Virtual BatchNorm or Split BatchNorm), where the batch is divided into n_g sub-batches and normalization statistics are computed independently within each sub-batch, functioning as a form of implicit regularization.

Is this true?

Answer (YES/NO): YES